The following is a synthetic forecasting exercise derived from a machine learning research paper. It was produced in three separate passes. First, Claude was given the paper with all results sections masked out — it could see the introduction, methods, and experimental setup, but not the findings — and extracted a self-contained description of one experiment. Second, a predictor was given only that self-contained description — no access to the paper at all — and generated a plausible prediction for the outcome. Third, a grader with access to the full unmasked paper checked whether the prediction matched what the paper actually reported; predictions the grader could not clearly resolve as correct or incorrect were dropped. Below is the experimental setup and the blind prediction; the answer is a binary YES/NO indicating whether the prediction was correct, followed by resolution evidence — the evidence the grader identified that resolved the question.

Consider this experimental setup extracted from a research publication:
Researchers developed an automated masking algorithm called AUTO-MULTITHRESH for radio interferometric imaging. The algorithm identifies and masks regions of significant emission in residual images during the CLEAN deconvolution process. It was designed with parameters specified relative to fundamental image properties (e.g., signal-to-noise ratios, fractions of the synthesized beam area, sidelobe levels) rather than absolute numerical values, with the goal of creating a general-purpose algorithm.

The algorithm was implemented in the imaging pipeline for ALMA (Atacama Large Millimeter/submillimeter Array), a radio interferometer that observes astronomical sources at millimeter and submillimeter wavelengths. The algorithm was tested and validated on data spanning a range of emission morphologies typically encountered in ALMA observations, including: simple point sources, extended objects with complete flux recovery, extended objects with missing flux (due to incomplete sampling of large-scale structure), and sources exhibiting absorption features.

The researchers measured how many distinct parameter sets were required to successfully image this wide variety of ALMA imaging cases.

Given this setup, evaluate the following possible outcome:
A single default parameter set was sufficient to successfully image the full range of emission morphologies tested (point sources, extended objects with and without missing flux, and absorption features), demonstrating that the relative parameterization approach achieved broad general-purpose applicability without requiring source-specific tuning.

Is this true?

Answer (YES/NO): NO